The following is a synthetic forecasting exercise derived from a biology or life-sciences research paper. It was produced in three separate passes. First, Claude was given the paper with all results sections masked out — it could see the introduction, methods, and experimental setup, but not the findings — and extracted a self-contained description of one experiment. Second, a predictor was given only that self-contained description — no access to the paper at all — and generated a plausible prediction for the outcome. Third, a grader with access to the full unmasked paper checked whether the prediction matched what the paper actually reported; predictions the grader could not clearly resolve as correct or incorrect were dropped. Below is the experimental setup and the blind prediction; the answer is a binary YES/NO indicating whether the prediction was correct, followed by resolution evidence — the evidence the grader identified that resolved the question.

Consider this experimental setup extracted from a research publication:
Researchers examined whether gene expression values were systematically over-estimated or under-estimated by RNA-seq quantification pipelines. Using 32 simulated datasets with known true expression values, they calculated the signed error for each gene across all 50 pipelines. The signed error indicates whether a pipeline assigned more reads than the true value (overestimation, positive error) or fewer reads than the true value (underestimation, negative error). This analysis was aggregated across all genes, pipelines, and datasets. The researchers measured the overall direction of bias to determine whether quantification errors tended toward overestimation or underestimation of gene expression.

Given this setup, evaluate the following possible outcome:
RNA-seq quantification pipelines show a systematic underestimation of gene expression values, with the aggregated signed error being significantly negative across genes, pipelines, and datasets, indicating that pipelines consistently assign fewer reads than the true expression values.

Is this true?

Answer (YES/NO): YES